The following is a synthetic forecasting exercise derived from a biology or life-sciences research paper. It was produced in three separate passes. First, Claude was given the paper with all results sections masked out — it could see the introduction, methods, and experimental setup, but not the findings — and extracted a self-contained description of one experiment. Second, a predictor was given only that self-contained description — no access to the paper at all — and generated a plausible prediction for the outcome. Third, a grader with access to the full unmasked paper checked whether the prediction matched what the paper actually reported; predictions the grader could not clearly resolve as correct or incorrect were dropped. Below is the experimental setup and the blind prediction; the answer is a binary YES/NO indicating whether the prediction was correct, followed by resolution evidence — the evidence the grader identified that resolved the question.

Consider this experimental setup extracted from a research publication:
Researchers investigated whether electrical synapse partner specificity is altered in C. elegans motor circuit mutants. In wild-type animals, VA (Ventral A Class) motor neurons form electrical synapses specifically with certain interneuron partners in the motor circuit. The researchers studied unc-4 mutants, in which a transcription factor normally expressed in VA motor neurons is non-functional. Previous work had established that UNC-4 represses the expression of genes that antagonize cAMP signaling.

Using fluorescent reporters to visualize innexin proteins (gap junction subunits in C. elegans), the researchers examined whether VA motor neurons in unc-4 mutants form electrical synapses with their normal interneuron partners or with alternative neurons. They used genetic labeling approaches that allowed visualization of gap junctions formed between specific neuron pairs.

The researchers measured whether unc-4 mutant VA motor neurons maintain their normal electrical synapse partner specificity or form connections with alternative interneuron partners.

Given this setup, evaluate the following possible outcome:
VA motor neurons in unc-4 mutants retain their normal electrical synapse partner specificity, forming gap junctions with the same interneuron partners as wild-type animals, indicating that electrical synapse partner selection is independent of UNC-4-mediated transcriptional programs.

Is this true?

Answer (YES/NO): NO